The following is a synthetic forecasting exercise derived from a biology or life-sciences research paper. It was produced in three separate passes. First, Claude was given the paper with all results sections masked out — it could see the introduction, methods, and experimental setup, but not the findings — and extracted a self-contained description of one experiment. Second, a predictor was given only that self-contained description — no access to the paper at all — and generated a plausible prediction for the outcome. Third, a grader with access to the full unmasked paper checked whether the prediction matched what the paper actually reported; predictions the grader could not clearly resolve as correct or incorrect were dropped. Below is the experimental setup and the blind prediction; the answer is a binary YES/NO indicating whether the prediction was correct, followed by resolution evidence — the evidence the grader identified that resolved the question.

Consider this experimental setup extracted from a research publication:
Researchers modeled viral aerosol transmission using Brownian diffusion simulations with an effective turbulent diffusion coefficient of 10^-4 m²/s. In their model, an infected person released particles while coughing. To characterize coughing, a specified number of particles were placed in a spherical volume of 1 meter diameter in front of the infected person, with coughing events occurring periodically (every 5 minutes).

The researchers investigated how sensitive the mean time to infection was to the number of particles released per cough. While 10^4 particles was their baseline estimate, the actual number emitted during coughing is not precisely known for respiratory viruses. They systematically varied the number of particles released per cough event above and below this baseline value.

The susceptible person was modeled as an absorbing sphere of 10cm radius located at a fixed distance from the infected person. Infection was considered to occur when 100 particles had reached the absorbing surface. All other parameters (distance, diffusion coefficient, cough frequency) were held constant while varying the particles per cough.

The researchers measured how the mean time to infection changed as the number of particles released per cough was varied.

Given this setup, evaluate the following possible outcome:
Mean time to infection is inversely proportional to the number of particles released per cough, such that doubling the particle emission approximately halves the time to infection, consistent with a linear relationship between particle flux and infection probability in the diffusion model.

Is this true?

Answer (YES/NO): NO